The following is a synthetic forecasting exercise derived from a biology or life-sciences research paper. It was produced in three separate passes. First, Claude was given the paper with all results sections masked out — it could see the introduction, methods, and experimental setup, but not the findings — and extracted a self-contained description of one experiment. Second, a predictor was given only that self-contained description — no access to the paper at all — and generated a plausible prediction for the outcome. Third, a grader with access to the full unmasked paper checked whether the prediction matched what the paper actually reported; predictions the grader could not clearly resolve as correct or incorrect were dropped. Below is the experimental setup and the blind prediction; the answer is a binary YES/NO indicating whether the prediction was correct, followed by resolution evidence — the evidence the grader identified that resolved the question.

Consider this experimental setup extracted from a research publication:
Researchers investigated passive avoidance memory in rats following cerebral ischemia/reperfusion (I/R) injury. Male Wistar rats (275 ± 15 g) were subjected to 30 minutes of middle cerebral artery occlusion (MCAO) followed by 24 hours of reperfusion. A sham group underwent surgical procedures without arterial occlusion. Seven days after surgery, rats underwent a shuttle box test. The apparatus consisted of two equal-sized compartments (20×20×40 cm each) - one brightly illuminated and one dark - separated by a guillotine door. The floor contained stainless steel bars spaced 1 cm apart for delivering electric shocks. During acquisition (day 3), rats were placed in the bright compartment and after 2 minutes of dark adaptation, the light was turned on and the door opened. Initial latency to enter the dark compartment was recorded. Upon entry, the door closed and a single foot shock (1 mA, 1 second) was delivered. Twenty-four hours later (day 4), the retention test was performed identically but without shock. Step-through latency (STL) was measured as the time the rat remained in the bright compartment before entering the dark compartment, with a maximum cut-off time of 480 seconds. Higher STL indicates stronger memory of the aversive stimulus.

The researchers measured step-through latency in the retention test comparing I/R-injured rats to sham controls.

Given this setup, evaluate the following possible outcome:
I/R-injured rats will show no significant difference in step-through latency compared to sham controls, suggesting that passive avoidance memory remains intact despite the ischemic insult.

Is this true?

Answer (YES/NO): NO